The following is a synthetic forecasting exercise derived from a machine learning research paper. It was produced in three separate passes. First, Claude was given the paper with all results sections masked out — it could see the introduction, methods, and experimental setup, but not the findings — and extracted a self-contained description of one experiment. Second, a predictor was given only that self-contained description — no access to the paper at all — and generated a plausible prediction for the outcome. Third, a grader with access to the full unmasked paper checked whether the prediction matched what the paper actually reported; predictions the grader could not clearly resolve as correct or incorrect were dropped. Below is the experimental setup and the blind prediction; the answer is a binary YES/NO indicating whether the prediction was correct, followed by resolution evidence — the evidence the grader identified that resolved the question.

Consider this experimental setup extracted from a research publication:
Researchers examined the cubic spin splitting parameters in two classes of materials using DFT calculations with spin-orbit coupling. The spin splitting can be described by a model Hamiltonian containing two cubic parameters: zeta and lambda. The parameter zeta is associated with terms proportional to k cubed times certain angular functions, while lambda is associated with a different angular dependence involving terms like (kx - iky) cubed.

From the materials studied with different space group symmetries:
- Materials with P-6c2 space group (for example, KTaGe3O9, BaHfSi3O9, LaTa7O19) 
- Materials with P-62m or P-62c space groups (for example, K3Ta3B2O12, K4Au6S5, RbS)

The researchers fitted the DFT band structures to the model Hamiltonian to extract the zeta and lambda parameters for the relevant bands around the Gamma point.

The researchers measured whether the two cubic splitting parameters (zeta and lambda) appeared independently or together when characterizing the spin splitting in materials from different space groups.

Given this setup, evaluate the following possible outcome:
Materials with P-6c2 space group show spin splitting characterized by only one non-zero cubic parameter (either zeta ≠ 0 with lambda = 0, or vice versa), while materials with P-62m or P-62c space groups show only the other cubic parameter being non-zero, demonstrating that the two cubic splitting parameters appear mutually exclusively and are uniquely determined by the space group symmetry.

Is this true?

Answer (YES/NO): YES